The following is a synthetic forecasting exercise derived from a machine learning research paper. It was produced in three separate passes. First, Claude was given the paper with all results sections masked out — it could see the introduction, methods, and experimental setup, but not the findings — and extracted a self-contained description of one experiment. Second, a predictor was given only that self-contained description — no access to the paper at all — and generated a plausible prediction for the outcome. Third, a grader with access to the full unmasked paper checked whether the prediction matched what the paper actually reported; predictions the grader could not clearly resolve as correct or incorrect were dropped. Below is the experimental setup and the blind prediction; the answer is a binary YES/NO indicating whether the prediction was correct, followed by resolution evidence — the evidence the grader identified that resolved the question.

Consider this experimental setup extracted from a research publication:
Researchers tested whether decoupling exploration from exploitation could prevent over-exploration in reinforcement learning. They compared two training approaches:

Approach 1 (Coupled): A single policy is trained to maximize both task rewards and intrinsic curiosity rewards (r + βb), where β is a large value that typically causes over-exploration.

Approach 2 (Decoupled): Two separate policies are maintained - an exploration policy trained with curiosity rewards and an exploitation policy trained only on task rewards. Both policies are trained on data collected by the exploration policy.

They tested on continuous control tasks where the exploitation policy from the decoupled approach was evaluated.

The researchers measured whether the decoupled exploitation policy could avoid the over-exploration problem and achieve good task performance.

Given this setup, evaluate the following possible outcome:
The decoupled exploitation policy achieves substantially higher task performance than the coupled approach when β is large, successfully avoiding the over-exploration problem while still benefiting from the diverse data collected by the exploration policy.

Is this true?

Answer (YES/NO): NO